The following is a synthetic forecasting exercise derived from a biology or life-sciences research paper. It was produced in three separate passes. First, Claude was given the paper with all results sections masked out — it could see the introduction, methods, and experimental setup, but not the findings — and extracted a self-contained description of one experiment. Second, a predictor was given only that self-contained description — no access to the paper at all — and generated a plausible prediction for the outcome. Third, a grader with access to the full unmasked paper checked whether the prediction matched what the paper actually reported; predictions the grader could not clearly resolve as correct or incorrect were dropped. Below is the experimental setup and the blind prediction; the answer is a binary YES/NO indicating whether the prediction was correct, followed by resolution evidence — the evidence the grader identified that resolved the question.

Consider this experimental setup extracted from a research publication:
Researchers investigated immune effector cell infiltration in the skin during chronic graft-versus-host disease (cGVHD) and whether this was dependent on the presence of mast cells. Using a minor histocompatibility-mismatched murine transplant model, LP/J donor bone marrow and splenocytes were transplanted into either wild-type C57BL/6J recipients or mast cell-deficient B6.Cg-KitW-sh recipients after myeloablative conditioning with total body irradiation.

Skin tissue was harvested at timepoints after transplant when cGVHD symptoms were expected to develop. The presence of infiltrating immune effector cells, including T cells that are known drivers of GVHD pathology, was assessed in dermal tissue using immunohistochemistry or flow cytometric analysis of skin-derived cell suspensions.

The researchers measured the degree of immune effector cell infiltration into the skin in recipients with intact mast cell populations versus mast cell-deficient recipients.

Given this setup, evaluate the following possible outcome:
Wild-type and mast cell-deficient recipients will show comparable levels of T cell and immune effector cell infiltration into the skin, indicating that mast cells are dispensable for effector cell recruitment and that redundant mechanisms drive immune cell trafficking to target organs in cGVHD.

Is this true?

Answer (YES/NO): NO